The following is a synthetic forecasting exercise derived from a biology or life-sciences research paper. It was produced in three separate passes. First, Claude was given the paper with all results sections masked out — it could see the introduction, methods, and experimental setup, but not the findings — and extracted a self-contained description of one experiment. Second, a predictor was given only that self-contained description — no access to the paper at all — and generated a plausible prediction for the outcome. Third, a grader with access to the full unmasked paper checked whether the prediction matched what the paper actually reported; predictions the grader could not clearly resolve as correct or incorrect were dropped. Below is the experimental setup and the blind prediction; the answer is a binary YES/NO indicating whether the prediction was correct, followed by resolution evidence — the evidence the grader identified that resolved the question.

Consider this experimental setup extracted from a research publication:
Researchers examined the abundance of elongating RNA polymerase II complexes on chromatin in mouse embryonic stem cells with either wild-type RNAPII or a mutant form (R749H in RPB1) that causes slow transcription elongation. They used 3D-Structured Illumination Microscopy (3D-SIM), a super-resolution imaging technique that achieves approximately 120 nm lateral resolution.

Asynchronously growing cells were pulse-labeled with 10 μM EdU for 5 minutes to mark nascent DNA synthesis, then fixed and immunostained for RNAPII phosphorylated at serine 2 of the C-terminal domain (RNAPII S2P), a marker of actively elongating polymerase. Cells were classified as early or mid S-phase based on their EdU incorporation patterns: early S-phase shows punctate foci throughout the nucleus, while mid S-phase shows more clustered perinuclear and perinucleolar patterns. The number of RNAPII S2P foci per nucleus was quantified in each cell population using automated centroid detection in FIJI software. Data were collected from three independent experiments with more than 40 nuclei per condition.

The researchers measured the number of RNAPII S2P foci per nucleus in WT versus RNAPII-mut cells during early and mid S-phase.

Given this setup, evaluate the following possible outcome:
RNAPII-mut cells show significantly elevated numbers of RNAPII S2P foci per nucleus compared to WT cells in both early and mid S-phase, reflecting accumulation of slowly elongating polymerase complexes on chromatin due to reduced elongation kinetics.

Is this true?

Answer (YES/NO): NO